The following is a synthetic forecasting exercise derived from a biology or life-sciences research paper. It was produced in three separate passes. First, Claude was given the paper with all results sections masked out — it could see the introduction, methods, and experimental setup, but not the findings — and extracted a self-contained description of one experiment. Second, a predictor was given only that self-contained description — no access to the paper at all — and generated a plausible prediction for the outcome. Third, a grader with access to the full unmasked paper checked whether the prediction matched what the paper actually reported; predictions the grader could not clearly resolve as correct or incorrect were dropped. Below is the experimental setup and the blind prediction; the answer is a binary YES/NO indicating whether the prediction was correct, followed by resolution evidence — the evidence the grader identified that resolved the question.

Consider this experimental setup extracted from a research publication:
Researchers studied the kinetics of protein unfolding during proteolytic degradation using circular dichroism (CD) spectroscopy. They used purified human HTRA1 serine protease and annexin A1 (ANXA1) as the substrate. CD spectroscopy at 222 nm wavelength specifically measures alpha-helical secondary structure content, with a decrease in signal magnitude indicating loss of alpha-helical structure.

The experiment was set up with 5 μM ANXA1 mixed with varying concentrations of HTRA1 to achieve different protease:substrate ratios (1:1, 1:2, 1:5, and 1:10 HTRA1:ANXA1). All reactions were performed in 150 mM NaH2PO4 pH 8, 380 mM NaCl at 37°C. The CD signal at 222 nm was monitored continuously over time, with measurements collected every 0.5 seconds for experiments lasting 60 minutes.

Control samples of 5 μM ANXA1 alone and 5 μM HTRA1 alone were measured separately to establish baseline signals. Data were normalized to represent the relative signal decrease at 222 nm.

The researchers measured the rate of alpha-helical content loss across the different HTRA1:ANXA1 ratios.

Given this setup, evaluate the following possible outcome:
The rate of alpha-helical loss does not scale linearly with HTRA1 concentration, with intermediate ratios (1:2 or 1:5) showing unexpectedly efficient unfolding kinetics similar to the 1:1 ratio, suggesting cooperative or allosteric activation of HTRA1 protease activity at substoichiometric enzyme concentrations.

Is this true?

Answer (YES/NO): NO